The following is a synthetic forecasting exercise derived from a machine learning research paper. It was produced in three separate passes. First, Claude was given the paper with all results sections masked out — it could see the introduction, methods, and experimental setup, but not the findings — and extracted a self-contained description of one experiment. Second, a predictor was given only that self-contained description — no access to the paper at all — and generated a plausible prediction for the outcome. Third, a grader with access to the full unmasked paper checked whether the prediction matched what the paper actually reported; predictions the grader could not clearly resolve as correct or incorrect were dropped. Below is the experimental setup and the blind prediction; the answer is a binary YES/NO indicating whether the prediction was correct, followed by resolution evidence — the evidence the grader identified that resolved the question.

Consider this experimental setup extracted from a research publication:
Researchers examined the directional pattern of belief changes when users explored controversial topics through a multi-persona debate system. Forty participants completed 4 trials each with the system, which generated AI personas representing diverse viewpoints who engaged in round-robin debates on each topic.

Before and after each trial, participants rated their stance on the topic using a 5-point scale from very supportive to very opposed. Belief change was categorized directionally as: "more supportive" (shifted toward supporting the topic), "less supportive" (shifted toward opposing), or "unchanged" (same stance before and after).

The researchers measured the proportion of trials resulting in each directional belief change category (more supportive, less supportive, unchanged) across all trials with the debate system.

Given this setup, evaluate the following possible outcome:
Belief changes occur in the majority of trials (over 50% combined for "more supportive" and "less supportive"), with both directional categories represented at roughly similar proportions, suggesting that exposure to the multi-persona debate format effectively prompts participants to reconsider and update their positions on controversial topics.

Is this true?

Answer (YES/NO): NO